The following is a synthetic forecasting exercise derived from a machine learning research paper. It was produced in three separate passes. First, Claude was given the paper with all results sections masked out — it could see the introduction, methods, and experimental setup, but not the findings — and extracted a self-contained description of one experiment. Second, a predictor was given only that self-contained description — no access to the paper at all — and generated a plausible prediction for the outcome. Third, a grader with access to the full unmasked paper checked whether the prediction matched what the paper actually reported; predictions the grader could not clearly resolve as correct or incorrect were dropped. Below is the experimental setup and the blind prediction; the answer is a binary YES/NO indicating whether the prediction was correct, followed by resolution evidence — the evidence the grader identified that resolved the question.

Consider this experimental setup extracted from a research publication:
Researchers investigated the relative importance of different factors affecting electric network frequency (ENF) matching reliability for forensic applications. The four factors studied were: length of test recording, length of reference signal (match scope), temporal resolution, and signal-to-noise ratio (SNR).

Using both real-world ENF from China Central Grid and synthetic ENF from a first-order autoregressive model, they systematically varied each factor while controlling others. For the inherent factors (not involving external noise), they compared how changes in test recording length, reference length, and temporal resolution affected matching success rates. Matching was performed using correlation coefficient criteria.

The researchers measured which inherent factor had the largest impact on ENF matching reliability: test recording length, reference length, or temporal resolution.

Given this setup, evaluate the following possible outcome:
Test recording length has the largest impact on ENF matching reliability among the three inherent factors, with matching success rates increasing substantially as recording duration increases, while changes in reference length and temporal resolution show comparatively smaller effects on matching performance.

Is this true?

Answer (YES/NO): YES